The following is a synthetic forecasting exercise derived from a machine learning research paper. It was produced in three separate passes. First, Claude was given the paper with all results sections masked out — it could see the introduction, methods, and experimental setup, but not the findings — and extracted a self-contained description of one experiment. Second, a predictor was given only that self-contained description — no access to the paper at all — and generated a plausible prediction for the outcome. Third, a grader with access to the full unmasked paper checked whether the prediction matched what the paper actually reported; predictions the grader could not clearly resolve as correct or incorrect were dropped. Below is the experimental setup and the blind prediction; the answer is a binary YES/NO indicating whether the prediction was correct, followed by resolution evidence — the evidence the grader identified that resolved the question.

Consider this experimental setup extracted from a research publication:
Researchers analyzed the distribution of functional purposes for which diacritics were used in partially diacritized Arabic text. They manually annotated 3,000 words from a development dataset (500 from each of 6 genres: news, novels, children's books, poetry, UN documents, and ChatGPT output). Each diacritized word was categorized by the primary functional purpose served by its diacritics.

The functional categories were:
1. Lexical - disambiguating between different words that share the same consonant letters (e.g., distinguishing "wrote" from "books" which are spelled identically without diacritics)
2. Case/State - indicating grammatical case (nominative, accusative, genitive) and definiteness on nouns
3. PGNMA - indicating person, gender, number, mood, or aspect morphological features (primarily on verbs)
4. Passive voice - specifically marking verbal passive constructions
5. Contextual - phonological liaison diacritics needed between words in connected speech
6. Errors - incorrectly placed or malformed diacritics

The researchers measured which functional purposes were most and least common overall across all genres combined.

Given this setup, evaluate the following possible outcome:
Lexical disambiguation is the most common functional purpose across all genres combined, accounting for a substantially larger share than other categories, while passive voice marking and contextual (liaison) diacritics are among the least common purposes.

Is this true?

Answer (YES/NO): NO